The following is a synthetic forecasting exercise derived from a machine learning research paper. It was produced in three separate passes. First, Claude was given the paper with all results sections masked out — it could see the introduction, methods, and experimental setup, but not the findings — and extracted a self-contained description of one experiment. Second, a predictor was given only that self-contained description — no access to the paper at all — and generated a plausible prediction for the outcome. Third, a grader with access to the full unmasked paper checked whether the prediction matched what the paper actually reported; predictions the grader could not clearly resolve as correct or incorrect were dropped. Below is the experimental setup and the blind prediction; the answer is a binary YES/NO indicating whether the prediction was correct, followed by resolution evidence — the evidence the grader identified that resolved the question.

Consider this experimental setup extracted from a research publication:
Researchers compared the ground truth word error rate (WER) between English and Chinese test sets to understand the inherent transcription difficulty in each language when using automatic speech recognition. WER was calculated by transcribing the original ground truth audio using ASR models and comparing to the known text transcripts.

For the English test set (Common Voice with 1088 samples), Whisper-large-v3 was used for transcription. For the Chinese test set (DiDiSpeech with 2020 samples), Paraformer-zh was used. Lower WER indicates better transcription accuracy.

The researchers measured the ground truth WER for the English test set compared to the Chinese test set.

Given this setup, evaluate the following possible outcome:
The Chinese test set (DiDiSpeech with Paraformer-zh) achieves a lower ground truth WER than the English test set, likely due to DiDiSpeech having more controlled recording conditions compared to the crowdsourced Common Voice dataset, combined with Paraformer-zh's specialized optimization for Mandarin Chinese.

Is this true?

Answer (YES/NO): YES